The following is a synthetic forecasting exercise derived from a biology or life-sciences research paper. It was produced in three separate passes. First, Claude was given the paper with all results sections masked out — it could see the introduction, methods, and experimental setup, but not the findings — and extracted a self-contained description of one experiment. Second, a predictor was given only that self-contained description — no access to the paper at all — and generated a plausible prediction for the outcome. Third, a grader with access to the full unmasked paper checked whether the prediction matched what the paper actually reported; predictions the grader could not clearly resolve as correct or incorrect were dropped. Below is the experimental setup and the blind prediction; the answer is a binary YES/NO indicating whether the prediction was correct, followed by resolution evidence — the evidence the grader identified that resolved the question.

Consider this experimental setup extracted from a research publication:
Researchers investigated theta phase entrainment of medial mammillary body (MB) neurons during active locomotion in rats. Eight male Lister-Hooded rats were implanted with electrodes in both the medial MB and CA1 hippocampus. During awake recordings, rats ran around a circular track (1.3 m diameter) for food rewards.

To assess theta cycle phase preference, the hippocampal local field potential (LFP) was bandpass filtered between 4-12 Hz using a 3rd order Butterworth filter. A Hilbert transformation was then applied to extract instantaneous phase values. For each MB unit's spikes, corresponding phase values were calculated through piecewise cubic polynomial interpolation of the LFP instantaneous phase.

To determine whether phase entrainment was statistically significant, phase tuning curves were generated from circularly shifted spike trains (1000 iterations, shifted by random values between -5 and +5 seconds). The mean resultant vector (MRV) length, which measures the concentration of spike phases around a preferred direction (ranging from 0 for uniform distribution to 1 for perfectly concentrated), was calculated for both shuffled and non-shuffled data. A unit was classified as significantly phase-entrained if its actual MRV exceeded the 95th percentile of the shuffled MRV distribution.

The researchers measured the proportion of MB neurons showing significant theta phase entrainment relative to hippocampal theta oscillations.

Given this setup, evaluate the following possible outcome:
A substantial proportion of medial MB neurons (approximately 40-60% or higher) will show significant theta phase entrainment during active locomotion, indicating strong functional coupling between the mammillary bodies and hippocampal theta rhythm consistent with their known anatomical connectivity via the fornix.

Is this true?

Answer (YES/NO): YES